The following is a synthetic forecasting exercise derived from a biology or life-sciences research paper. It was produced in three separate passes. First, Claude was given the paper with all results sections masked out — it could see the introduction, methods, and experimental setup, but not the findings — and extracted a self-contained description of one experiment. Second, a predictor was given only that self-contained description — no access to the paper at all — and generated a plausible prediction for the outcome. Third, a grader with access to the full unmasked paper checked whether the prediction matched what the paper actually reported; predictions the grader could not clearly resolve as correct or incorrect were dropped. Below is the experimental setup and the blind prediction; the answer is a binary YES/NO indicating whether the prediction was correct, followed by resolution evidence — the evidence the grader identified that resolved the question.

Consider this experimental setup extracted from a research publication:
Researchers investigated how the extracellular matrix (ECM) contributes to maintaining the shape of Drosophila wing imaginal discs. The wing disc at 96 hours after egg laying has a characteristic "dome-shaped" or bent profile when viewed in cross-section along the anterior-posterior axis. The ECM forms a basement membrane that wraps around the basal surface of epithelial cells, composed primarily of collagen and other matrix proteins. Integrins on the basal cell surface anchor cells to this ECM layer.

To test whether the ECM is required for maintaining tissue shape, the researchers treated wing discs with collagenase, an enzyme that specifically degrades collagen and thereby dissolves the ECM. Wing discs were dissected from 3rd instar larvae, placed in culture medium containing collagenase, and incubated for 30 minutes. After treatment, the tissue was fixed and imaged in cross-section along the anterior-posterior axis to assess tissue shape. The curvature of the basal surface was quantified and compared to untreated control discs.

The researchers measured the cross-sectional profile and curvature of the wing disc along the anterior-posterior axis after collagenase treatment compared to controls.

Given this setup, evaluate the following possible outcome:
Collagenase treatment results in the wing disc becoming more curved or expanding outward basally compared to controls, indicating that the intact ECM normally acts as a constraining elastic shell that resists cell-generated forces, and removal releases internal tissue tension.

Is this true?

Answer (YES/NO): NO